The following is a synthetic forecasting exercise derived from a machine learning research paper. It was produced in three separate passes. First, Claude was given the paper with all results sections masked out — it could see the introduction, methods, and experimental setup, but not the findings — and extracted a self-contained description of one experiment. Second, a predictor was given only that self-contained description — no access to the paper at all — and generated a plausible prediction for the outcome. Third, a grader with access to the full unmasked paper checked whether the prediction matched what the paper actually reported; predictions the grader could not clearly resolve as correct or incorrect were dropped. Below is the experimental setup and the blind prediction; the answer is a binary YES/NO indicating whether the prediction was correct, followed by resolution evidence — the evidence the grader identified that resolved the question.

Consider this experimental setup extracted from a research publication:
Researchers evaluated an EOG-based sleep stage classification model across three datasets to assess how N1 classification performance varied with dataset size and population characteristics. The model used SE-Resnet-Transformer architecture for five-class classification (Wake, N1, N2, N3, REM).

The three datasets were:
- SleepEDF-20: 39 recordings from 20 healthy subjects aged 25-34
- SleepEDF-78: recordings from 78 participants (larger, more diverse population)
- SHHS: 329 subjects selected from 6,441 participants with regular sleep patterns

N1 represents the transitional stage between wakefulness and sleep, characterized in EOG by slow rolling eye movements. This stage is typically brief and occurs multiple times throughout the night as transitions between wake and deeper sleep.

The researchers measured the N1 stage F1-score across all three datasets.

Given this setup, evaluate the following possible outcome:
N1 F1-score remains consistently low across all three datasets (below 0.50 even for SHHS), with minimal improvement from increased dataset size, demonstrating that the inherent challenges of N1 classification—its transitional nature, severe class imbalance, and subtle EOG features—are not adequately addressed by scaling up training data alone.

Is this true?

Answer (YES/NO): NO